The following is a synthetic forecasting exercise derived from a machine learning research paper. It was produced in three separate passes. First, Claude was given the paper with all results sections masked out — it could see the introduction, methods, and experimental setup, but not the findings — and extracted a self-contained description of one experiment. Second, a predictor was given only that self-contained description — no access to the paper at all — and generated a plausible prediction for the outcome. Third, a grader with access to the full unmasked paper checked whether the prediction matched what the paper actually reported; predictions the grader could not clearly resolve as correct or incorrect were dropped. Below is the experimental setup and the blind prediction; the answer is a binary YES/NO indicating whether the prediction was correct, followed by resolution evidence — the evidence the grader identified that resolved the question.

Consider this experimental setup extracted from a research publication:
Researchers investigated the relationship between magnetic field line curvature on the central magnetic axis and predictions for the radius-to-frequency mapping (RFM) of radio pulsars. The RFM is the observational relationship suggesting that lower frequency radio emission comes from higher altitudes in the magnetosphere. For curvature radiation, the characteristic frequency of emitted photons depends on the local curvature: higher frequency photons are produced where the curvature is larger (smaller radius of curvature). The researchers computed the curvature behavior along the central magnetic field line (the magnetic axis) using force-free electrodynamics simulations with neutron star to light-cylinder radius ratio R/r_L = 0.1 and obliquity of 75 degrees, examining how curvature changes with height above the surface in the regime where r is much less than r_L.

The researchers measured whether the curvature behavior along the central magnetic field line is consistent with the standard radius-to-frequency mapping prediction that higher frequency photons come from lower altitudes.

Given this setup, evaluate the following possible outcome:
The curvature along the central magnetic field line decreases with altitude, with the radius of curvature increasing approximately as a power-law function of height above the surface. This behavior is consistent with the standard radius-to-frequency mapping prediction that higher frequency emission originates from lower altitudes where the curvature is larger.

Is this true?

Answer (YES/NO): NO